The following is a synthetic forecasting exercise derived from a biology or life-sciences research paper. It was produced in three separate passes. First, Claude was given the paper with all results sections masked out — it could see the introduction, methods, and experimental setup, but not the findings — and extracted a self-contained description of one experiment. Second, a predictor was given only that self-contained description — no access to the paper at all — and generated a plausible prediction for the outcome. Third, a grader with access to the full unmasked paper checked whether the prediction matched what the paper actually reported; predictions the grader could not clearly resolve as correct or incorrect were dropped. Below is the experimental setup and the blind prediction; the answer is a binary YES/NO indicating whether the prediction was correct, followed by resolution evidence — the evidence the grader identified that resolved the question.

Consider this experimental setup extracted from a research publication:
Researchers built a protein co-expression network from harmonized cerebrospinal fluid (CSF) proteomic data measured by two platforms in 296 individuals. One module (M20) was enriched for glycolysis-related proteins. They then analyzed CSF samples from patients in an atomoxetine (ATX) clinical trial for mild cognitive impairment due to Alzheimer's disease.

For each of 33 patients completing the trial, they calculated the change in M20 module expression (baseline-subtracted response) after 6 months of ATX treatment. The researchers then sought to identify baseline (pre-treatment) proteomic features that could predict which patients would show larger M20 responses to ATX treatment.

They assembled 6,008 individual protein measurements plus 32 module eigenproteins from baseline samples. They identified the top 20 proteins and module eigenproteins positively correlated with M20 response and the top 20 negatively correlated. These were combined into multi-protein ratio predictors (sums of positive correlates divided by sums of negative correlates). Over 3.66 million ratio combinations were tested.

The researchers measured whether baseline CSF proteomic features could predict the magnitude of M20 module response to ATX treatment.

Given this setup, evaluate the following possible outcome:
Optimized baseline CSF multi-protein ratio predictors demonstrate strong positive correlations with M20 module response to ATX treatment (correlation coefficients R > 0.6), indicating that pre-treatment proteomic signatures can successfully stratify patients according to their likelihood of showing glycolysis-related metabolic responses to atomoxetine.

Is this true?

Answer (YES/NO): NO